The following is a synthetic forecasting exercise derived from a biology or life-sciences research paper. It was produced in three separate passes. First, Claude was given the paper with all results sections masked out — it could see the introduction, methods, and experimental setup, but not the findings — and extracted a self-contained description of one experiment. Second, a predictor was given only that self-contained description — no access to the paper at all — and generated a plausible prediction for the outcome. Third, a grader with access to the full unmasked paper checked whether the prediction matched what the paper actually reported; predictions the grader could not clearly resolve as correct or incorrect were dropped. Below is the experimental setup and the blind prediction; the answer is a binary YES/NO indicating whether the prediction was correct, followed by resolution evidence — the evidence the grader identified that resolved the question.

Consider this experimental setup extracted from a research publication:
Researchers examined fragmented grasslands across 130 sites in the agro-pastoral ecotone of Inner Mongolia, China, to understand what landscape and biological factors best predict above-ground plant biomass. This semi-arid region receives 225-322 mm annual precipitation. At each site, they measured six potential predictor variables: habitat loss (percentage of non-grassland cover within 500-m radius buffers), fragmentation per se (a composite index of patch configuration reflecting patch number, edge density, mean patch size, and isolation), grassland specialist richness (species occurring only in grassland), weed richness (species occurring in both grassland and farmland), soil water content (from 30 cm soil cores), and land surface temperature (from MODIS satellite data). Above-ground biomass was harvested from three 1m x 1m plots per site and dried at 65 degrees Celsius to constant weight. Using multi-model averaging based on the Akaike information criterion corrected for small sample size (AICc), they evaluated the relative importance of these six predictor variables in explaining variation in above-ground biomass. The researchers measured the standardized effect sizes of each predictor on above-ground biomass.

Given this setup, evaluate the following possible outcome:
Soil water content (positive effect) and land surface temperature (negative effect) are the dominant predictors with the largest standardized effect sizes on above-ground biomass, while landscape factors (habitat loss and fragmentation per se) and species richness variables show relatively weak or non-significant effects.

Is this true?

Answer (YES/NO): NO